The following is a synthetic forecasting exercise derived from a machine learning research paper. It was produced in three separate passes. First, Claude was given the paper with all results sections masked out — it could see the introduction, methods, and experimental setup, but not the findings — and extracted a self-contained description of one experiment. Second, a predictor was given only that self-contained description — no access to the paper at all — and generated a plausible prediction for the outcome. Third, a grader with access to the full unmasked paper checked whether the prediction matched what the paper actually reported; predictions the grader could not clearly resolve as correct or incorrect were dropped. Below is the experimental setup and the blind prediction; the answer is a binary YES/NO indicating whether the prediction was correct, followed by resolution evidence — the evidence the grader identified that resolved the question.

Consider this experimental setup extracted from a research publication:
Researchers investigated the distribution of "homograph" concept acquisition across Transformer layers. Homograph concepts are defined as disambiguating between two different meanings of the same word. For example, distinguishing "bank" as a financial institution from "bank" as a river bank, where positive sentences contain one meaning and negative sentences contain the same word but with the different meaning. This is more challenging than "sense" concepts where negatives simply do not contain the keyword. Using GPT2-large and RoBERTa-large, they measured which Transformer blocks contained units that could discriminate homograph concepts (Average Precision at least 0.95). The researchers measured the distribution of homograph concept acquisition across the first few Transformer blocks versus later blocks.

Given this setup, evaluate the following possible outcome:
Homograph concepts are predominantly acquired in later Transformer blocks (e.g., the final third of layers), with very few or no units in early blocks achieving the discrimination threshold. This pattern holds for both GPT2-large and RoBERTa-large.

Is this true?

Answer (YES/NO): NO